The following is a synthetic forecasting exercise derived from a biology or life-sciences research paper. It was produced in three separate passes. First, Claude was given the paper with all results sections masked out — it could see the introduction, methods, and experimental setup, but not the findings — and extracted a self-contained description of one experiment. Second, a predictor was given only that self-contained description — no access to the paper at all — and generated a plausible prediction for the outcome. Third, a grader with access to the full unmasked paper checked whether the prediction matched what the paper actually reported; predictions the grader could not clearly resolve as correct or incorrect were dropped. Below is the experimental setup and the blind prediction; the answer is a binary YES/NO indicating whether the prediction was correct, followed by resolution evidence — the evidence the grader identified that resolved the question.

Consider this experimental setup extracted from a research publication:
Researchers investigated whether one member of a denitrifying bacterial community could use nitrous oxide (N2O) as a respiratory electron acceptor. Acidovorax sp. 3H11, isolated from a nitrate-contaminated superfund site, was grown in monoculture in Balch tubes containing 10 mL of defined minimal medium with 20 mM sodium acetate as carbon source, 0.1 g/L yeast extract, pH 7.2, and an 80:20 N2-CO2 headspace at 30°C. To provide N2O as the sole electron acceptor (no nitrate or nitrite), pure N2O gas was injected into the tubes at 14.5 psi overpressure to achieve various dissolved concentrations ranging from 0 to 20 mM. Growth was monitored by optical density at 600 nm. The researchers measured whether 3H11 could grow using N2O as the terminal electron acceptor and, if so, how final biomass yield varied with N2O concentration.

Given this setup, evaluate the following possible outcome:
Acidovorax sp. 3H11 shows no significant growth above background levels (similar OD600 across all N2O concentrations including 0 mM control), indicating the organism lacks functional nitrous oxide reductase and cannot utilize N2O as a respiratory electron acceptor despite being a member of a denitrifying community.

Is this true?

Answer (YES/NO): NO